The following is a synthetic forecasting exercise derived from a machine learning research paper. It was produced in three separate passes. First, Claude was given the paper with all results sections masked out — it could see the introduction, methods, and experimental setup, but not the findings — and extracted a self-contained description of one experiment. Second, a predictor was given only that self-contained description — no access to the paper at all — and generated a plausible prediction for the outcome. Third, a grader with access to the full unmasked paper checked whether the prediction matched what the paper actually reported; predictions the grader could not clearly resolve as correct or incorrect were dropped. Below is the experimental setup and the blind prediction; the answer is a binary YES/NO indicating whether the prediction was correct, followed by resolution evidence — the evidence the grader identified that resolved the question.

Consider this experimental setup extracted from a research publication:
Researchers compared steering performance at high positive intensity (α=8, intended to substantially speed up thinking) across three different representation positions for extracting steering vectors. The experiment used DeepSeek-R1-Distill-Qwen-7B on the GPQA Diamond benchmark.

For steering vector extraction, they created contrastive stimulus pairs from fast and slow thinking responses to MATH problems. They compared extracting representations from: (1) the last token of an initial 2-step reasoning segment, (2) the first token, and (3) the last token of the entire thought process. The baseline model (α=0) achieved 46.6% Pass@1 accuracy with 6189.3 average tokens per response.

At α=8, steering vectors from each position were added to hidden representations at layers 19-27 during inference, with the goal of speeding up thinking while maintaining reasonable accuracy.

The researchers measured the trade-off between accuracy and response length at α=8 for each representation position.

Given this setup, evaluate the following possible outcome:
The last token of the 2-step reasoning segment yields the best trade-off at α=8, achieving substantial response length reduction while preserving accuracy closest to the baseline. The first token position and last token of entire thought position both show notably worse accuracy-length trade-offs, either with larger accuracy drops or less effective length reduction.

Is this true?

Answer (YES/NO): NO